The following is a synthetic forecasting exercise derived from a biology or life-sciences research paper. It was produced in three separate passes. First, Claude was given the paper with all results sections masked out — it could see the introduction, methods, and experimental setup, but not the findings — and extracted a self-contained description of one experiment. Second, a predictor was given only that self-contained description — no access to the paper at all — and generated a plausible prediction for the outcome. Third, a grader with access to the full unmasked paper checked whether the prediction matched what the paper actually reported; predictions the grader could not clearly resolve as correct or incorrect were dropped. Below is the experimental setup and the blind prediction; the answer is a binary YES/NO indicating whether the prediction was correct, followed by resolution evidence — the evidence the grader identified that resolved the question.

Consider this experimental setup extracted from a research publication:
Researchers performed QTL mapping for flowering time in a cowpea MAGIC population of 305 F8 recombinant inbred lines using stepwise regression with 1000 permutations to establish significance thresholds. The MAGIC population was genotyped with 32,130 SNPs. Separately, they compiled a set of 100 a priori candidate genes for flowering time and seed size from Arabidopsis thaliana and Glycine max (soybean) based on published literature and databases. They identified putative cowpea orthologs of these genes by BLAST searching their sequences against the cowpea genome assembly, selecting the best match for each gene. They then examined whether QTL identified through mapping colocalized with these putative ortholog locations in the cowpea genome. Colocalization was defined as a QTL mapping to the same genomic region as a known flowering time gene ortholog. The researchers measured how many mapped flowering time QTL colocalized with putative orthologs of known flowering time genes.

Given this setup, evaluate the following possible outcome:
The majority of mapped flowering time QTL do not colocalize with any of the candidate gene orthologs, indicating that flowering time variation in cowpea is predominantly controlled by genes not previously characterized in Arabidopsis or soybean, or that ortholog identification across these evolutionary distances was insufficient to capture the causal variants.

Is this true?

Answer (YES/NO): NO